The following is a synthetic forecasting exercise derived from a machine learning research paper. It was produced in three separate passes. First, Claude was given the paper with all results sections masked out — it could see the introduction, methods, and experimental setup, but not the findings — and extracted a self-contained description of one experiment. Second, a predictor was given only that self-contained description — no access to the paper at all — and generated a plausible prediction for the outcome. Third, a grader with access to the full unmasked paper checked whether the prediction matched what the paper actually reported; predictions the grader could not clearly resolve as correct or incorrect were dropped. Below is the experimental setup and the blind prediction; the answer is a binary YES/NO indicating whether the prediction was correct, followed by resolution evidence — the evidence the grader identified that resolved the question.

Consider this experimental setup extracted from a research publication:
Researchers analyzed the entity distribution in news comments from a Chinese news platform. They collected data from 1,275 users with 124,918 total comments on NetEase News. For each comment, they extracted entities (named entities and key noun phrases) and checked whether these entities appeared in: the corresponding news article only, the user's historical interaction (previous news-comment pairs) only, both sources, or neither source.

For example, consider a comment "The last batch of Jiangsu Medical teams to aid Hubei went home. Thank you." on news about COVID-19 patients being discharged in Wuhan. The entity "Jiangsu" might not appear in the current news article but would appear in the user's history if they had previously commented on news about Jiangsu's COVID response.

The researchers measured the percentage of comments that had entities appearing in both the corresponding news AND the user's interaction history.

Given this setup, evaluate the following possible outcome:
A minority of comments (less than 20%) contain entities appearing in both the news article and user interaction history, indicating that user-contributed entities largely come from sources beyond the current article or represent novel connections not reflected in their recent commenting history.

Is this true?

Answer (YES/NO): NO